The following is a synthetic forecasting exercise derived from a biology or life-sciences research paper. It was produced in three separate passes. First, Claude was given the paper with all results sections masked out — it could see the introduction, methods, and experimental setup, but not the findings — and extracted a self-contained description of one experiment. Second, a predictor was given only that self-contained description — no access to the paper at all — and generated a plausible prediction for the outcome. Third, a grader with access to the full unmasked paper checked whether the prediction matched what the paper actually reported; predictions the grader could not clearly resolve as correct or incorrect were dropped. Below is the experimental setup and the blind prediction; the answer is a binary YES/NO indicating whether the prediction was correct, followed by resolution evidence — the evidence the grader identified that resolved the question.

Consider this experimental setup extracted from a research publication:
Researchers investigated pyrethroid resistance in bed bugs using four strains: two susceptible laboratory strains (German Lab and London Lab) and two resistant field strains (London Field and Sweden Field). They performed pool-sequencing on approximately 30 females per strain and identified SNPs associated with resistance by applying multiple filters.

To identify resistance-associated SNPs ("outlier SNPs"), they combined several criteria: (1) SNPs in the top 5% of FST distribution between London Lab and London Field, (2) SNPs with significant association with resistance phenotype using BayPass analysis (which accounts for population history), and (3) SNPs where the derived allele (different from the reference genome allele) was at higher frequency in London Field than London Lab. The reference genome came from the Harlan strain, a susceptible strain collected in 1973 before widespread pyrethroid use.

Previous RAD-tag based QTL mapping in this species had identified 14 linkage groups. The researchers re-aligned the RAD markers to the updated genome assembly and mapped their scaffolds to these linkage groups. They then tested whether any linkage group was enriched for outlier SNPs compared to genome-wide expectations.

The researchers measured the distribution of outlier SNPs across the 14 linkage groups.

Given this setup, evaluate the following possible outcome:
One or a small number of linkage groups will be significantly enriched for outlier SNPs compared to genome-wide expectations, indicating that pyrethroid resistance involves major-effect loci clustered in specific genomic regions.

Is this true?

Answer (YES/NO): YES